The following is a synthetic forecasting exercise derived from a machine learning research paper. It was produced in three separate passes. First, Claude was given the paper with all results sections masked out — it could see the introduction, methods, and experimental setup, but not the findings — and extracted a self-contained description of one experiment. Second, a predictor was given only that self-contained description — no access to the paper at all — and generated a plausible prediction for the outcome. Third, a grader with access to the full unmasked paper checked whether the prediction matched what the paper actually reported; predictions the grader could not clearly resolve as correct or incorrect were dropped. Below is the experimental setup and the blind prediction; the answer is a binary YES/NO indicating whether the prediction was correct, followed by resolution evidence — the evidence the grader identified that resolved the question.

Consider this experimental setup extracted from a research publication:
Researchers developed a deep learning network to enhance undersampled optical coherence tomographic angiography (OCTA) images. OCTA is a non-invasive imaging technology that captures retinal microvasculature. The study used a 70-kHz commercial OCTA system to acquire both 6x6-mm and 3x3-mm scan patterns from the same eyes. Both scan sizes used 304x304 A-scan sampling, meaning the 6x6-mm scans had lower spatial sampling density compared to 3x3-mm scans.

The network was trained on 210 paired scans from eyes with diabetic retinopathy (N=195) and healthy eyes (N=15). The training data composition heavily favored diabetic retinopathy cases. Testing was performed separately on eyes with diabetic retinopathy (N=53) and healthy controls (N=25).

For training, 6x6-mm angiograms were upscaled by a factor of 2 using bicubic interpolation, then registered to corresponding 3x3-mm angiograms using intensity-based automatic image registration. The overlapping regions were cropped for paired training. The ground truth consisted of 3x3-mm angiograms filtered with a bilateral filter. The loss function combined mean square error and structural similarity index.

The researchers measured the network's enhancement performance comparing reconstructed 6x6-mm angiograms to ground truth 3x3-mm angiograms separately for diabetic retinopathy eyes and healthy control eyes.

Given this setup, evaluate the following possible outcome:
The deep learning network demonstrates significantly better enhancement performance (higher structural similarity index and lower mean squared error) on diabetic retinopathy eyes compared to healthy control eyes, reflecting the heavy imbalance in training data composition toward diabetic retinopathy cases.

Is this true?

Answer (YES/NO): NO